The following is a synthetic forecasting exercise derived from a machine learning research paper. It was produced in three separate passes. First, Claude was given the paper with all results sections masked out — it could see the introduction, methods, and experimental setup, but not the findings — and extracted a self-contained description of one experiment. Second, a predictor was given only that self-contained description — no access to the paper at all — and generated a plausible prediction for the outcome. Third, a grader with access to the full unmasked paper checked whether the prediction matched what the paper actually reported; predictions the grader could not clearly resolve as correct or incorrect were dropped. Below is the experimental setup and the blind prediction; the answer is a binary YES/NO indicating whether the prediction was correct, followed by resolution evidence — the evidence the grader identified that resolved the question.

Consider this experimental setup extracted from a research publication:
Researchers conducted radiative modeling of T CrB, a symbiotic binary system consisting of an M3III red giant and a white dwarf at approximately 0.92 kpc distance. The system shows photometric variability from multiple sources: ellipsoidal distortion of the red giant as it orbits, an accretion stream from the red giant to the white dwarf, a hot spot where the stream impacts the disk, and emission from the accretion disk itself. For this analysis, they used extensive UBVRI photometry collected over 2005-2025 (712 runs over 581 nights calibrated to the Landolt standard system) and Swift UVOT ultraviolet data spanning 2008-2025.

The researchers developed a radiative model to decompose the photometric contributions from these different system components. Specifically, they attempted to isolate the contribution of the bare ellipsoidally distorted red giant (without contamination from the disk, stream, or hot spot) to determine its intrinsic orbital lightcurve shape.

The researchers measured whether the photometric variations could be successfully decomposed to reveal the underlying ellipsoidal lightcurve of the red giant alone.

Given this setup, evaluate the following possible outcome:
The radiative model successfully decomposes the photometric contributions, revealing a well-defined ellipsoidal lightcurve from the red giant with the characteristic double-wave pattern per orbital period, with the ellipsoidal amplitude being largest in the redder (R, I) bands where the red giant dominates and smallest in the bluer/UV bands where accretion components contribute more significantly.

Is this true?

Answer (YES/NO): NO